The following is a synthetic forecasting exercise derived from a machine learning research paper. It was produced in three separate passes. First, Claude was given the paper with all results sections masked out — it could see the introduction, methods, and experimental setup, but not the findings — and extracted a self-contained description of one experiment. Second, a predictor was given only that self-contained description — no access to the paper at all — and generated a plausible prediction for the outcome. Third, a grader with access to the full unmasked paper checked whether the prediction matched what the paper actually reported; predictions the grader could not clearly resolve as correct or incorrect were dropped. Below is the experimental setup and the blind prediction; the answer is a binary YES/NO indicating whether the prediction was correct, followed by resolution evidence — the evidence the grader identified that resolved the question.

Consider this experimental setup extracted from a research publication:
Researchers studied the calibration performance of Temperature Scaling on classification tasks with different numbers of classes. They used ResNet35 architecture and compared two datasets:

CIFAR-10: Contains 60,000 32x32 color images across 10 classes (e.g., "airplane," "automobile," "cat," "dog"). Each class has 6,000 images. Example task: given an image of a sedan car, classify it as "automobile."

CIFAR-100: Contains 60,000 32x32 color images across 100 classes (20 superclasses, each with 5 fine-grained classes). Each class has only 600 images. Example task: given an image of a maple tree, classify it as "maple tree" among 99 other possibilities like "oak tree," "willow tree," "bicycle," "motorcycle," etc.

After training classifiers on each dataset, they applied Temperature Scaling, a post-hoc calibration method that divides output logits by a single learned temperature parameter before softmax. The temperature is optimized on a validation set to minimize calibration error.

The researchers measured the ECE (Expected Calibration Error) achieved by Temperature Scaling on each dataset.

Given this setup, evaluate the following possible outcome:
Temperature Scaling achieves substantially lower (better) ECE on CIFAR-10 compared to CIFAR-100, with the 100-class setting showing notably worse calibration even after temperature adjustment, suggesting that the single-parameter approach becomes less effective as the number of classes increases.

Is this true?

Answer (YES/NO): YES